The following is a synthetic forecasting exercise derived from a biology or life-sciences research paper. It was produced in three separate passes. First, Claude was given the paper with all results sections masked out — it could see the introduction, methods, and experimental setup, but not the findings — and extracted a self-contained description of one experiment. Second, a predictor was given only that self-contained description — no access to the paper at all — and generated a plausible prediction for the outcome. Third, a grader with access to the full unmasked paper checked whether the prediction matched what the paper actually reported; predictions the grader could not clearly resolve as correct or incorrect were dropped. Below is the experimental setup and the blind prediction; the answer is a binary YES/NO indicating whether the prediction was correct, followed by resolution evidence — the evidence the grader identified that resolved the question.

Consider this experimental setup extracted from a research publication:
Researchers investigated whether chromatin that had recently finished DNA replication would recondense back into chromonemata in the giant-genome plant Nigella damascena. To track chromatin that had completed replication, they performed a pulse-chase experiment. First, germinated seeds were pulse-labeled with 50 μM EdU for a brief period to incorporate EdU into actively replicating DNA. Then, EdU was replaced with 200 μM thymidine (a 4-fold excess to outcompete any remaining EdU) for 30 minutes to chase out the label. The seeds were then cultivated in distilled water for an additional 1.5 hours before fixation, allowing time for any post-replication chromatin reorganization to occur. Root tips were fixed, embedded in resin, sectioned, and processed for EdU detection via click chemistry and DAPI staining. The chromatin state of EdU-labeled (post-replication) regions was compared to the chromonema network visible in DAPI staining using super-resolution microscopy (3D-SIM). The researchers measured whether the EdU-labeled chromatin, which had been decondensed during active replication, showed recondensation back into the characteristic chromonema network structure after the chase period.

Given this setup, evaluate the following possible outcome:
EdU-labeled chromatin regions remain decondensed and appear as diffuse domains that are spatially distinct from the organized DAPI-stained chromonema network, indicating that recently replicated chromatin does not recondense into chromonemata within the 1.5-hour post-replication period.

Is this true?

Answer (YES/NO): NO